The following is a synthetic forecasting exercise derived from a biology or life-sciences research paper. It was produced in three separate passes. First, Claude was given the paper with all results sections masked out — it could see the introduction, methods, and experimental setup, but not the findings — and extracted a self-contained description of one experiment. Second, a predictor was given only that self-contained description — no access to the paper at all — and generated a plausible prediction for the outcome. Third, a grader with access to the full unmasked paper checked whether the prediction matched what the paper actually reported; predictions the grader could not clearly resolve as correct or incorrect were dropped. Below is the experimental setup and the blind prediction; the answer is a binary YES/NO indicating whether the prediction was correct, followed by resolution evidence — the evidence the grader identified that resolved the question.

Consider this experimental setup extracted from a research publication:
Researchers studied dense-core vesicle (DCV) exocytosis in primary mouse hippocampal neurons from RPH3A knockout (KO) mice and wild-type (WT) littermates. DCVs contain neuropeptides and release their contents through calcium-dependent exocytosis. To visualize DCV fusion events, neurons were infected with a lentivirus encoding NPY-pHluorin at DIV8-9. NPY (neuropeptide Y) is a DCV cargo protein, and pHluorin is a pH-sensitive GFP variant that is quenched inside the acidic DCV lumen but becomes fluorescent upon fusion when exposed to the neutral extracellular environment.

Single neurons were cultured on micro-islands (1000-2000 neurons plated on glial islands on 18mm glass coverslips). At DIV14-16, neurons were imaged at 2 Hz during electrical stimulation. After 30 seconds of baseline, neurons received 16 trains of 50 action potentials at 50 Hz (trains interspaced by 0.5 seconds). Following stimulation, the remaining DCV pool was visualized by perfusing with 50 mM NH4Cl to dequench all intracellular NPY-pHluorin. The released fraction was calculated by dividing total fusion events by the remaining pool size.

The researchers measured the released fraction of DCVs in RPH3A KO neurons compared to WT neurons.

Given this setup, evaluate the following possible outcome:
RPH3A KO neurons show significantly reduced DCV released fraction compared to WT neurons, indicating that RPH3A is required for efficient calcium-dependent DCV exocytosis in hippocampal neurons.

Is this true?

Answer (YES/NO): NO